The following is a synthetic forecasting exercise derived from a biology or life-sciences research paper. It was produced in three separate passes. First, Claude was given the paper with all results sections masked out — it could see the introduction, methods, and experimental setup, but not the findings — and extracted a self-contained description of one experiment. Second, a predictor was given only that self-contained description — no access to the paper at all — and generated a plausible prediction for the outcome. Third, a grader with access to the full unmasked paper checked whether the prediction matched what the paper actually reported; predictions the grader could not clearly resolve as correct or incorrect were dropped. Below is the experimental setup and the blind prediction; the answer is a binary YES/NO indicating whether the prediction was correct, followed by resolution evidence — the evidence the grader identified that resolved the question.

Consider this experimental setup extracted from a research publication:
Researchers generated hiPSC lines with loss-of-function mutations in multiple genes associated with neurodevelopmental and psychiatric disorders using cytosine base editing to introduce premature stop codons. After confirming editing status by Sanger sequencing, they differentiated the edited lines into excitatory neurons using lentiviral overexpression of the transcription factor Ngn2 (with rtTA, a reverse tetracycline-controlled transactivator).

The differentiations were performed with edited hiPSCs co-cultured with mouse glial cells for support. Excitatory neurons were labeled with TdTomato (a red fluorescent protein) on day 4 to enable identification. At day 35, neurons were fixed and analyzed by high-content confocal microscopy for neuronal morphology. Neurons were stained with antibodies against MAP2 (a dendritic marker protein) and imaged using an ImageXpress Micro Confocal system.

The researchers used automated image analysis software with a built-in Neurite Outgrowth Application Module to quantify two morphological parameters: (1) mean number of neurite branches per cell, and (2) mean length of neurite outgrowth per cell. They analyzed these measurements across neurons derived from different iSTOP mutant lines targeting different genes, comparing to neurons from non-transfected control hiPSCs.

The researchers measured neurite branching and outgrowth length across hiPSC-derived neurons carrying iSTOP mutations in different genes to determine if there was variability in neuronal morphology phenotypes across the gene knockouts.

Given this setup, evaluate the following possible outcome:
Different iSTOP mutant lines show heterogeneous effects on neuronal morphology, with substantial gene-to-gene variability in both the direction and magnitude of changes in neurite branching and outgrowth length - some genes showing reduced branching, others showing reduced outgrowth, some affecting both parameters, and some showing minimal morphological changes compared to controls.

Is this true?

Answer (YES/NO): NO